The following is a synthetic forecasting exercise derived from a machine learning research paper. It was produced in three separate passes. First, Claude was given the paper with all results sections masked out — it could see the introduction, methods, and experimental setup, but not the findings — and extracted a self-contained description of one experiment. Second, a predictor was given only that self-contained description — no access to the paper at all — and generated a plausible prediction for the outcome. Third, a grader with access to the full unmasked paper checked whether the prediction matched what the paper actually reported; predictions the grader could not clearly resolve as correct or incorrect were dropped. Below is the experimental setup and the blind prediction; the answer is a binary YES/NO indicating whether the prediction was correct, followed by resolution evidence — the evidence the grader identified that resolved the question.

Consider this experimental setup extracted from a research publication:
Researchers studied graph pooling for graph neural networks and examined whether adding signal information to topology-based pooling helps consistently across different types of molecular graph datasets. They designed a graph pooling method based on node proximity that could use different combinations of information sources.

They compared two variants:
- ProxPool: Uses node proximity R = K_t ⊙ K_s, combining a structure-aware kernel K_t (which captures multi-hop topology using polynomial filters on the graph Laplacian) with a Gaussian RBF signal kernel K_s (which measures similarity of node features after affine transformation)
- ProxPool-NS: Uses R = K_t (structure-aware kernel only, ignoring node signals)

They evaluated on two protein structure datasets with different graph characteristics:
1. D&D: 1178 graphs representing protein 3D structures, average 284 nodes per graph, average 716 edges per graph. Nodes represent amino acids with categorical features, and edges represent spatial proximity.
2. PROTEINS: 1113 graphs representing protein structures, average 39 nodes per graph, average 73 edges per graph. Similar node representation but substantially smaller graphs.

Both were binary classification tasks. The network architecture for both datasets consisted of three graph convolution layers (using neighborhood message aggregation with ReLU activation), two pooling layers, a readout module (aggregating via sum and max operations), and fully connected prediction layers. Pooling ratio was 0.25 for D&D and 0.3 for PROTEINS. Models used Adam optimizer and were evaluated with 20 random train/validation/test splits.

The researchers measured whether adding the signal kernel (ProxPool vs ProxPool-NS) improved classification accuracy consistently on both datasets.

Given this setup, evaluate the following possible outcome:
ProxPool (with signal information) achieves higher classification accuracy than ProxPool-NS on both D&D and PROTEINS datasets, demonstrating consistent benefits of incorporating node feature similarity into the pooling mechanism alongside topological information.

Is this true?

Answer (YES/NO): NO